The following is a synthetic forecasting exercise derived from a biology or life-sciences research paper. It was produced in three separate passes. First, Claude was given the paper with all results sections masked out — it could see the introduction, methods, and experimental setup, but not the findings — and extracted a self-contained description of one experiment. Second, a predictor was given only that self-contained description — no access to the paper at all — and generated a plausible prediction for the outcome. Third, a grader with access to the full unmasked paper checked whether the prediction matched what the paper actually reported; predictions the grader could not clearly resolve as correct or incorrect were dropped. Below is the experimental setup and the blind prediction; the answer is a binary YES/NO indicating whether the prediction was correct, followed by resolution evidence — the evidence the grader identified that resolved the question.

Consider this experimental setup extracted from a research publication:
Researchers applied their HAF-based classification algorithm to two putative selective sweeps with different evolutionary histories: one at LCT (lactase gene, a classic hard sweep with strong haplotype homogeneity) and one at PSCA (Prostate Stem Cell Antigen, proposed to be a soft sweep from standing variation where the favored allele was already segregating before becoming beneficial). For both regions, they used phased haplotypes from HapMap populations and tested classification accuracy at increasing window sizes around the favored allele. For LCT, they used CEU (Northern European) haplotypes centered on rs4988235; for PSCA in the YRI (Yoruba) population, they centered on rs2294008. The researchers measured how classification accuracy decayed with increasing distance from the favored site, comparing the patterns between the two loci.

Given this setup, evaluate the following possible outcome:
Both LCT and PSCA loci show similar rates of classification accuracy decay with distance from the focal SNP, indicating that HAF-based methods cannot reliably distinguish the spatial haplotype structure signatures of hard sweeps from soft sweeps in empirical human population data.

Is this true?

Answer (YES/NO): NO